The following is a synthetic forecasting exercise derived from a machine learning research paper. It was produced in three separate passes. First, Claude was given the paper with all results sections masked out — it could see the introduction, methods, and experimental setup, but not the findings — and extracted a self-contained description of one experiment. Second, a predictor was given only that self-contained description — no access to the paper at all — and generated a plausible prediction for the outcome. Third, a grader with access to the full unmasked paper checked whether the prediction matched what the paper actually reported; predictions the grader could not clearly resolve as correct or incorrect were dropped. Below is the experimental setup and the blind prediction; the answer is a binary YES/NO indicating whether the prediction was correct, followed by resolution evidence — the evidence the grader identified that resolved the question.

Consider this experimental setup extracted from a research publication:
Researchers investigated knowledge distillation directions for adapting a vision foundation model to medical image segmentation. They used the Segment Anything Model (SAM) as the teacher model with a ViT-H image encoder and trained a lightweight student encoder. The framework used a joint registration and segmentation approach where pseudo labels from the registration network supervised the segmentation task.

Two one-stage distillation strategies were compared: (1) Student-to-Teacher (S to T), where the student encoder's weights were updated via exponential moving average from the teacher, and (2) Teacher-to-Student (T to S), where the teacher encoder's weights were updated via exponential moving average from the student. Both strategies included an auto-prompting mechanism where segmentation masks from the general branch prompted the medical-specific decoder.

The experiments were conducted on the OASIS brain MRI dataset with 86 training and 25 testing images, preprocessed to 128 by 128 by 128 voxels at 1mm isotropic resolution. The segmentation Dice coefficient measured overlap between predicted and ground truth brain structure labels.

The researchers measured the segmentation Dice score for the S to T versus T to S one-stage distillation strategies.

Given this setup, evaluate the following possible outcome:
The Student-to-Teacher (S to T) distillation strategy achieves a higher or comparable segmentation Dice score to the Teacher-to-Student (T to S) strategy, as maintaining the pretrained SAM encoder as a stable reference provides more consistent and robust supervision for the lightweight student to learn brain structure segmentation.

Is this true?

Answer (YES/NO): NO